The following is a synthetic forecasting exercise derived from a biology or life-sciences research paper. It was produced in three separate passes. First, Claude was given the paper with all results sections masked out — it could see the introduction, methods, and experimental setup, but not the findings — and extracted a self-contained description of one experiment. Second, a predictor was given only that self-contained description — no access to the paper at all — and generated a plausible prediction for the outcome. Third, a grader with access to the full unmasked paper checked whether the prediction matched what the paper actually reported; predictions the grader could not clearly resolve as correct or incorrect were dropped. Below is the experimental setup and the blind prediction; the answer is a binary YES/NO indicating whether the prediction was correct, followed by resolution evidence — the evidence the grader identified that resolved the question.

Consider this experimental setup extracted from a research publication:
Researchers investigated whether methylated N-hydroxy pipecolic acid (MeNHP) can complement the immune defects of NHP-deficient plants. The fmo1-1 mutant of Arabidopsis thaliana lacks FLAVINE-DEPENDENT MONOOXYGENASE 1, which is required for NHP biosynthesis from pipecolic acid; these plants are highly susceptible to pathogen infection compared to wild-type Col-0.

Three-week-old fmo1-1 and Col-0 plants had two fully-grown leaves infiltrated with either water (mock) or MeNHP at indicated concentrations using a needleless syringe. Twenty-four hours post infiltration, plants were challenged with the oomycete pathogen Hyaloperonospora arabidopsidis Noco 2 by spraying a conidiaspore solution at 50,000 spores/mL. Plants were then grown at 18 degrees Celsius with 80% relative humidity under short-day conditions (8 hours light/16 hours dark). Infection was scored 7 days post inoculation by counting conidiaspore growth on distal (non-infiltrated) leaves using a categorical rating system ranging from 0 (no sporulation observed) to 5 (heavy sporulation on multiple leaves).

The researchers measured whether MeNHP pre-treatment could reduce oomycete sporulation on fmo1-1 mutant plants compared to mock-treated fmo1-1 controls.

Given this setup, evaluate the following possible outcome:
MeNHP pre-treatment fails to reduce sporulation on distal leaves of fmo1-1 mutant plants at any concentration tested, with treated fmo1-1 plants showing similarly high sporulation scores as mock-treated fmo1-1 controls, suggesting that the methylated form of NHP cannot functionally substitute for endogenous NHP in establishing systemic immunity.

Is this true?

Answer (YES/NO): NO